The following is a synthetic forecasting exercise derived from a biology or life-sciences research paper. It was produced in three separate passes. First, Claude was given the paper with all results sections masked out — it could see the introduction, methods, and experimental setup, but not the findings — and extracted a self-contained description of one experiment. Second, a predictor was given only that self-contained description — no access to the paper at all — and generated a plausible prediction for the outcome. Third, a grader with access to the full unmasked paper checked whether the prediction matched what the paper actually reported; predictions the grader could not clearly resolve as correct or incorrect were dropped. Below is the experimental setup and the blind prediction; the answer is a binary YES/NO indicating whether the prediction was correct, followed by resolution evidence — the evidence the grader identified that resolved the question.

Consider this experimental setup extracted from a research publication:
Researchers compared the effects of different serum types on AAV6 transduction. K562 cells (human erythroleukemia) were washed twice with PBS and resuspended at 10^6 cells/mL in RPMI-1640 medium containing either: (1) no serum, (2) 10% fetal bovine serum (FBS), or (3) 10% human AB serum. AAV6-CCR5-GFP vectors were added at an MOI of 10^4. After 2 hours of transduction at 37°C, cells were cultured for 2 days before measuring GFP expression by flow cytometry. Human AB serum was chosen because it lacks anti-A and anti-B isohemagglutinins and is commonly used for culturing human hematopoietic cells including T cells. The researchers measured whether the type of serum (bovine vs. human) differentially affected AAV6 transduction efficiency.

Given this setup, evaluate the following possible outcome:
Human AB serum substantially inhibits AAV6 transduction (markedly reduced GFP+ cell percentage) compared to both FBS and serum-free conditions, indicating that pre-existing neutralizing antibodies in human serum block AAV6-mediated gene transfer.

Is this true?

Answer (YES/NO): YES